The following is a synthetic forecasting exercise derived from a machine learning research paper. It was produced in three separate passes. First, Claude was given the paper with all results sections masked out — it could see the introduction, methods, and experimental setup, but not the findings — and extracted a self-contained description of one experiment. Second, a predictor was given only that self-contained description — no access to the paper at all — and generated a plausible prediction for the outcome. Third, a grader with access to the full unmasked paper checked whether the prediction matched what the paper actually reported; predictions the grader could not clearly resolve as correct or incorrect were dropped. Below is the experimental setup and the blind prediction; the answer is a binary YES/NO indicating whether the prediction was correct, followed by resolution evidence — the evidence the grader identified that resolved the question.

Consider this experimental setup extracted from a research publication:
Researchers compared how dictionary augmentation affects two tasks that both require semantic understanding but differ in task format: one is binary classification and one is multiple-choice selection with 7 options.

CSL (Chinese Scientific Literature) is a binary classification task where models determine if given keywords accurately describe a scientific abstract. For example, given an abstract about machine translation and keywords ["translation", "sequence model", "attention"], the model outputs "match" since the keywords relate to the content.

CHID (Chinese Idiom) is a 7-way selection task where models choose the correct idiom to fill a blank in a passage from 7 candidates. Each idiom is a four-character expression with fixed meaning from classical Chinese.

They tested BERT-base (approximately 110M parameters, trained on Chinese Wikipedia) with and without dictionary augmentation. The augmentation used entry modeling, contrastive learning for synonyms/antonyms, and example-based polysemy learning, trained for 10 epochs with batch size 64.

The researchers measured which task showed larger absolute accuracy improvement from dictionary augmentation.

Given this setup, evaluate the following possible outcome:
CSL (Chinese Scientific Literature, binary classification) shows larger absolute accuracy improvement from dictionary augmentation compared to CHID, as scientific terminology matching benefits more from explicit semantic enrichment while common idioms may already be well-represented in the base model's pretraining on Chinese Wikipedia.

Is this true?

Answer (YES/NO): NO